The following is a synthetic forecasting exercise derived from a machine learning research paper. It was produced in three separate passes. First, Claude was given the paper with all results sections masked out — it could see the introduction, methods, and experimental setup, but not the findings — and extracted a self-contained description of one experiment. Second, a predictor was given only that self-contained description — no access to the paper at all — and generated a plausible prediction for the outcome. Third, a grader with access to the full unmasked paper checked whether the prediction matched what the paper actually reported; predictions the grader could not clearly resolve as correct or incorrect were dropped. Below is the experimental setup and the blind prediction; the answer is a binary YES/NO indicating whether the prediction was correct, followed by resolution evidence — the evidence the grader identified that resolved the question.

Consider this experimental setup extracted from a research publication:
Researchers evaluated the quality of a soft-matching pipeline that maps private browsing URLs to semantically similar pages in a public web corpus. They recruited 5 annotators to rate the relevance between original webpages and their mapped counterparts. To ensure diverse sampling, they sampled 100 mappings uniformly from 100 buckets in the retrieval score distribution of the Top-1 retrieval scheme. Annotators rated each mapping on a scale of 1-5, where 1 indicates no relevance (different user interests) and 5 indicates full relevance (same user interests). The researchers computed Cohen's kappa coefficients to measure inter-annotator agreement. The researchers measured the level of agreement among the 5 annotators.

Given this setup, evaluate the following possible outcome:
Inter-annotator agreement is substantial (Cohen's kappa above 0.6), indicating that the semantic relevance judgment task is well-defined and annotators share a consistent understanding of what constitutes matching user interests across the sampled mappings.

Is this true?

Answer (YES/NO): NO